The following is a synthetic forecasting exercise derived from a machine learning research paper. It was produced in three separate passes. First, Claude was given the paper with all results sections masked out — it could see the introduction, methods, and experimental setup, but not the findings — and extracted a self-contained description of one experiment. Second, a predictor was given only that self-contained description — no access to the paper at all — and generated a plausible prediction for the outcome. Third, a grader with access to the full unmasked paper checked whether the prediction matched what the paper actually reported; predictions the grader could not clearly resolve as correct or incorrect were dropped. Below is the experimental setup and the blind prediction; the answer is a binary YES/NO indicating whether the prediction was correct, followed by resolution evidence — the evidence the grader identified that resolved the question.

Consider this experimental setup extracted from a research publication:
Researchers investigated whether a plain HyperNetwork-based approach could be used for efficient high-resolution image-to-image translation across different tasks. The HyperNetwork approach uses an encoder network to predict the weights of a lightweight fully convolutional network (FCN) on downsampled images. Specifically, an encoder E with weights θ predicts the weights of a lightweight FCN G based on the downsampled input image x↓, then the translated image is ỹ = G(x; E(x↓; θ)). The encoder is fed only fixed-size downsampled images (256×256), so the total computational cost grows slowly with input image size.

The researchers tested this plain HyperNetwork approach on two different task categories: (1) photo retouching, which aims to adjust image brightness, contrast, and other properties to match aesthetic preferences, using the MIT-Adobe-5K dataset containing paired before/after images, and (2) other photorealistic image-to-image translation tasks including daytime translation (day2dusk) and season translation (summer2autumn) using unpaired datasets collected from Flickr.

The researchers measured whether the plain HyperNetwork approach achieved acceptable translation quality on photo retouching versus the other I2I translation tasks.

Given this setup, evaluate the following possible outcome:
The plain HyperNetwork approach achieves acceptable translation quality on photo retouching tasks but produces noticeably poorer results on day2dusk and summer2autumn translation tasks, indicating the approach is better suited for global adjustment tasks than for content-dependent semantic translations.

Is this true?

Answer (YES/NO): YES